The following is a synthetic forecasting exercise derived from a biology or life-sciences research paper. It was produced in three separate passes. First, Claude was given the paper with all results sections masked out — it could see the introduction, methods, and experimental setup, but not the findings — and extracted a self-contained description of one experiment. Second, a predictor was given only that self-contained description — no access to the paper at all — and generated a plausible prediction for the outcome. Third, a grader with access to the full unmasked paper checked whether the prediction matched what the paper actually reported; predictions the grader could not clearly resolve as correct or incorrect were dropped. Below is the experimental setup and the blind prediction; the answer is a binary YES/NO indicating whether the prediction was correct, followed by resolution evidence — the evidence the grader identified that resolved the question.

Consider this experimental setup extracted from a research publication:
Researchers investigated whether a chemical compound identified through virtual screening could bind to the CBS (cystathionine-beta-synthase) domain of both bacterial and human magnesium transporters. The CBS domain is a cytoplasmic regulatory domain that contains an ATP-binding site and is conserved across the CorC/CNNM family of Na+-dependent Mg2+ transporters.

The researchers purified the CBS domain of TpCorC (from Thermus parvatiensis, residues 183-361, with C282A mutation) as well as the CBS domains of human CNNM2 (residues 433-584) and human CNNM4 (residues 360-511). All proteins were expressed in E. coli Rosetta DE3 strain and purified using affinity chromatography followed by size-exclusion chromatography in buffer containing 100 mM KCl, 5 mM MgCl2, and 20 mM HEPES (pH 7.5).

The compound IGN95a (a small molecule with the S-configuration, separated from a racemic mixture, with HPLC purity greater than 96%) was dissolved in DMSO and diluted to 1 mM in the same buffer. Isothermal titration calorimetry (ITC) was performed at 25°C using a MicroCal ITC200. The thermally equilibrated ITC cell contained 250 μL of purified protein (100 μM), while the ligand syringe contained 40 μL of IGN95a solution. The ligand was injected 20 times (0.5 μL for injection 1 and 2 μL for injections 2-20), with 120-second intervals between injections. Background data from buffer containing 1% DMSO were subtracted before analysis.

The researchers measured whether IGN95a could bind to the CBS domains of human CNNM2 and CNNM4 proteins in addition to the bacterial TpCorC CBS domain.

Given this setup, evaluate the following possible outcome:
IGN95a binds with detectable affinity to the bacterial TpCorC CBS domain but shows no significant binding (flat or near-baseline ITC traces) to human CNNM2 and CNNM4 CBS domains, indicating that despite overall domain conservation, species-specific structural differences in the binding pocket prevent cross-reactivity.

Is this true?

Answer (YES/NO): NO